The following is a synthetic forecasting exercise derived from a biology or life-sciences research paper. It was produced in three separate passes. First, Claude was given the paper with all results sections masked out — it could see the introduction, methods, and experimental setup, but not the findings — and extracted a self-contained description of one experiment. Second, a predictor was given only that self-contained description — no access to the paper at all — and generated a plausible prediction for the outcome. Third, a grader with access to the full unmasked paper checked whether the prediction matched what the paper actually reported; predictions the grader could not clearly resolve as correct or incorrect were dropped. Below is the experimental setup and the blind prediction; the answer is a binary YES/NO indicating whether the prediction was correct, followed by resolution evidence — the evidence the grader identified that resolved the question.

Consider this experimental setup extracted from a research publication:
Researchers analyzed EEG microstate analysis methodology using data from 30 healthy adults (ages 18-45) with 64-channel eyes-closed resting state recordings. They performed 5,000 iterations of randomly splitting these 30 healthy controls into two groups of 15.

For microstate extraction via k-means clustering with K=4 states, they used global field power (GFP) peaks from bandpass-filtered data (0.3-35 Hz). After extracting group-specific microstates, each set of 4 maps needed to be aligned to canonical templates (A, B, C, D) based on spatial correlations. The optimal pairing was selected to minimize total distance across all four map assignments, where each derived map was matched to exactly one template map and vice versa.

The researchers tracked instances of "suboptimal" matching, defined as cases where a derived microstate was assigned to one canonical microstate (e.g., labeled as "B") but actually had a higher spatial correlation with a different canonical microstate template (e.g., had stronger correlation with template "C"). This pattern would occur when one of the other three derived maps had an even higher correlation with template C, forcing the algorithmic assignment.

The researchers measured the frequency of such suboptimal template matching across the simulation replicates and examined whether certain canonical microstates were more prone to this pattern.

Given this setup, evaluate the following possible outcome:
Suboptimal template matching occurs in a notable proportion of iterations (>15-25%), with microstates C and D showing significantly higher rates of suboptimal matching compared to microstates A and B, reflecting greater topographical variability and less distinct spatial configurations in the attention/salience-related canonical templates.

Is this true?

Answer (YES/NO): NO